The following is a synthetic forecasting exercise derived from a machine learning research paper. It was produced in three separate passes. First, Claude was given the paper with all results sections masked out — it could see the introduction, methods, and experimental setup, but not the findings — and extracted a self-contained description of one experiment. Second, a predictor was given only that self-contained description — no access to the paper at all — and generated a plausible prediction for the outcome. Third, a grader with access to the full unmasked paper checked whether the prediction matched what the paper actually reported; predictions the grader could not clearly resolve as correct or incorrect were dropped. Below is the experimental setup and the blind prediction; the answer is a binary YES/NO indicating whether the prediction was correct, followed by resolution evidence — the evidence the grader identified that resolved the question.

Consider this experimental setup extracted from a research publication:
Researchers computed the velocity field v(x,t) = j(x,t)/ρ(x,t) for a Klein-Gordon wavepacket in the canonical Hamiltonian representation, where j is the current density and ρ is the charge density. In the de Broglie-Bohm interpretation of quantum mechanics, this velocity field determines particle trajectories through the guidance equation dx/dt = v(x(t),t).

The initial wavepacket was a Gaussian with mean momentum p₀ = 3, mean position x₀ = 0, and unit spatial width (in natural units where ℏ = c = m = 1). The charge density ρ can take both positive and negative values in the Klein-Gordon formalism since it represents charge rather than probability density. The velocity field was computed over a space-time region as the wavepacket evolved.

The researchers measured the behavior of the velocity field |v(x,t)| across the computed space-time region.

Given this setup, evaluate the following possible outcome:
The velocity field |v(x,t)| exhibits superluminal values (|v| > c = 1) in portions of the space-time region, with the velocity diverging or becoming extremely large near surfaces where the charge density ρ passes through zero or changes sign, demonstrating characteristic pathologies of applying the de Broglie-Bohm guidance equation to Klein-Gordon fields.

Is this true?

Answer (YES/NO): YES